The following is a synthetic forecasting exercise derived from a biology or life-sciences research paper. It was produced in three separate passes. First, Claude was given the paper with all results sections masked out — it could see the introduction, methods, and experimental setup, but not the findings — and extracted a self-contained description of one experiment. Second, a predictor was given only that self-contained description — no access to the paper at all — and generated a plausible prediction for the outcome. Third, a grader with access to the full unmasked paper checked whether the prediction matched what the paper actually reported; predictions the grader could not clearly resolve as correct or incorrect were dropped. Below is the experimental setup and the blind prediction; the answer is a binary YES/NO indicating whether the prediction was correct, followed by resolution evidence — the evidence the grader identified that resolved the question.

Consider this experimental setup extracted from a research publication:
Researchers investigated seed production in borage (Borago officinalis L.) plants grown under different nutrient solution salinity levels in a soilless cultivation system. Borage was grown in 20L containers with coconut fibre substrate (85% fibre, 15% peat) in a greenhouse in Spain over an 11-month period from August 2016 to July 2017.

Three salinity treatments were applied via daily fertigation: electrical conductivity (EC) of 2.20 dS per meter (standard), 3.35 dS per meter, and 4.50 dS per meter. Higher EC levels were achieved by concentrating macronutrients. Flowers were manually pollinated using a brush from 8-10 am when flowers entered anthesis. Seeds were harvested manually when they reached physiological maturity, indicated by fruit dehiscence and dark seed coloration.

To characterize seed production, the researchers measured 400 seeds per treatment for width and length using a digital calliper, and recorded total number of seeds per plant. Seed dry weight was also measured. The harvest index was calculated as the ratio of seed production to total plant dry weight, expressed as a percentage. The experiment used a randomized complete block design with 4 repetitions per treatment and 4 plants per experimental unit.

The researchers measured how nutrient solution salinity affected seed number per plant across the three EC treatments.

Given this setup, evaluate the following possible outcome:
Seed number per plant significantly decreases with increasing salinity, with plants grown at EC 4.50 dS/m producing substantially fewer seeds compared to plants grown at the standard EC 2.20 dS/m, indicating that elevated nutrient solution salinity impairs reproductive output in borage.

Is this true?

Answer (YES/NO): NO